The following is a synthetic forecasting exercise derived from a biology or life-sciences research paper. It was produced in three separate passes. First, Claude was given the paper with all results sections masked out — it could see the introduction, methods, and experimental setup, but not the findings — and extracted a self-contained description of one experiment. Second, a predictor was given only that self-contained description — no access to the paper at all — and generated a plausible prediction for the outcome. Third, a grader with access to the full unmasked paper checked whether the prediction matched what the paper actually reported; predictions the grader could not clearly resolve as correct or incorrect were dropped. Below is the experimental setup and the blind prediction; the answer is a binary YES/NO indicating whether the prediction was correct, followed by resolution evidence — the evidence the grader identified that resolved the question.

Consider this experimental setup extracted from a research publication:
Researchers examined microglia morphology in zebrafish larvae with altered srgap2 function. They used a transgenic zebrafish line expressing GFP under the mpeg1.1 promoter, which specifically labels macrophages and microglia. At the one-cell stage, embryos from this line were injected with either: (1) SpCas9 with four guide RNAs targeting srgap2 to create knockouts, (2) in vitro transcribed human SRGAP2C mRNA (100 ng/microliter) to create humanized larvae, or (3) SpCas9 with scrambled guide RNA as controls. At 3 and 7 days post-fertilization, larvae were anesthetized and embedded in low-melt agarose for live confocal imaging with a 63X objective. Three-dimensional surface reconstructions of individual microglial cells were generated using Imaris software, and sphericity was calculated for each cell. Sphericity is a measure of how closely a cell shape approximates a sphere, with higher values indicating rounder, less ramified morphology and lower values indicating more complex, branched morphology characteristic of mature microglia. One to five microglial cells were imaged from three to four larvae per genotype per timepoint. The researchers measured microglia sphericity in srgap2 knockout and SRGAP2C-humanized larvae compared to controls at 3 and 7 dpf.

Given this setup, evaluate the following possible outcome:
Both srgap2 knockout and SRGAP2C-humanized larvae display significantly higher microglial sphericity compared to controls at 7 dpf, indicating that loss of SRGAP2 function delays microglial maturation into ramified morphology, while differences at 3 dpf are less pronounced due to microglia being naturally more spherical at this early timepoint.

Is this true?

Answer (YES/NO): NO